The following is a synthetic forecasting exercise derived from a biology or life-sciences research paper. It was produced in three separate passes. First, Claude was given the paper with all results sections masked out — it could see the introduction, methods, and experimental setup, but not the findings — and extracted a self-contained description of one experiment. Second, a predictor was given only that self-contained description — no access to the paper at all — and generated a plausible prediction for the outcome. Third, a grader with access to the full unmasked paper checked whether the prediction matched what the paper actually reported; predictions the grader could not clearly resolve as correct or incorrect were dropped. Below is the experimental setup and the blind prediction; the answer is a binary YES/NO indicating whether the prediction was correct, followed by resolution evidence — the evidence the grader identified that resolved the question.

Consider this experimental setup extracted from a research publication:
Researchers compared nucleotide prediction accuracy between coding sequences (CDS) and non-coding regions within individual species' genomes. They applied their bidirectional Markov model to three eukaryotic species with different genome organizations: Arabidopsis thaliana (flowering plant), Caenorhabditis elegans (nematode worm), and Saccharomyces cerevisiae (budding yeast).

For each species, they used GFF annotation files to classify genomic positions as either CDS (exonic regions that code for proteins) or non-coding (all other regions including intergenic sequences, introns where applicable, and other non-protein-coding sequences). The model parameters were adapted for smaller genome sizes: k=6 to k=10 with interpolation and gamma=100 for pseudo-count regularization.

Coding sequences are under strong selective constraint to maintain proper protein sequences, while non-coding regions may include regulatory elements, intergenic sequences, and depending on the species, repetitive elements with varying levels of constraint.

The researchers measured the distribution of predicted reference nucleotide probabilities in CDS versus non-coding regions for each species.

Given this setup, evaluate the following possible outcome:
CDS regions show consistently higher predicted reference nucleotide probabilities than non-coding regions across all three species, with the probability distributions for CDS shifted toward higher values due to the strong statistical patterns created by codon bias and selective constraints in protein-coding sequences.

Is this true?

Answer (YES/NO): NO